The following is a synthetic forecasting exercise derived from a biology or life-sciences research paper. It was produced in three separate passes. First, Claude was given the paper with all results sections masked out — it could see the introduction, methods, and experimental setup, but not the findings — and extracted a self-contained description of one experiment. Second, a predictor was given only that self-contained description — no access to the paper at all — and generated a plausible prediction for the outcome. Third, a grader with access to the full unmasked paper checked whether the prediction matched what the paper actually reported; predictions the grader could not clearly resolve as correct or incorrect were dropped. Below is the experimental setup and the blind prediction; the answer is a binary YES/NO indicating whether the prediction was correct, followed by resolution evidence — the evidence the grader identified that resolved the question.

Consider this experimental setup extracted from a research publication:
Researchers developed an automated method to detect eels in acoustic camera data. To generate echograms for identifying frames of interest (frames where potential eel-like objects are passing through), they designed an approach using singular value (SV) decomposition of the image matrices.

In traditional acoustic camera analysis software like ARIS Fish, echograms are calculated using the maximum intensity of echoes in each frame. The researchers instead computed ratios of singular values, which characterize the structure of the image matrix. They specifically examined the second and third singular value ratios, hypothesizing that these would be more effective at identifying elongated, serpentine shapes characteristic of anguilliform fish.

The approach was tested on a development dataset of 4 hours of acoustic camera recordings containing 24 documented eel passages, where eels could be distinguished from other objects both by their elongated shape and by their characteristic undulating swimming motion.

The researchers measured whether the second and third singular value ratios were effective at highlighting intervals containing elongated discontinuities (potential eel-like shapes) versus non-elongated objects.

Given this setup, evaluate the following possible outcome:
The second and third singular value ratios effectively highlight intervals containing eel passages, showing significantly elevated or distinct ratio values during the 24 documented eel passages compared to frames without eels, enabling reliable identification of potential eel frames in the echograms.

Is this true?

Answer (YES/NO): YES